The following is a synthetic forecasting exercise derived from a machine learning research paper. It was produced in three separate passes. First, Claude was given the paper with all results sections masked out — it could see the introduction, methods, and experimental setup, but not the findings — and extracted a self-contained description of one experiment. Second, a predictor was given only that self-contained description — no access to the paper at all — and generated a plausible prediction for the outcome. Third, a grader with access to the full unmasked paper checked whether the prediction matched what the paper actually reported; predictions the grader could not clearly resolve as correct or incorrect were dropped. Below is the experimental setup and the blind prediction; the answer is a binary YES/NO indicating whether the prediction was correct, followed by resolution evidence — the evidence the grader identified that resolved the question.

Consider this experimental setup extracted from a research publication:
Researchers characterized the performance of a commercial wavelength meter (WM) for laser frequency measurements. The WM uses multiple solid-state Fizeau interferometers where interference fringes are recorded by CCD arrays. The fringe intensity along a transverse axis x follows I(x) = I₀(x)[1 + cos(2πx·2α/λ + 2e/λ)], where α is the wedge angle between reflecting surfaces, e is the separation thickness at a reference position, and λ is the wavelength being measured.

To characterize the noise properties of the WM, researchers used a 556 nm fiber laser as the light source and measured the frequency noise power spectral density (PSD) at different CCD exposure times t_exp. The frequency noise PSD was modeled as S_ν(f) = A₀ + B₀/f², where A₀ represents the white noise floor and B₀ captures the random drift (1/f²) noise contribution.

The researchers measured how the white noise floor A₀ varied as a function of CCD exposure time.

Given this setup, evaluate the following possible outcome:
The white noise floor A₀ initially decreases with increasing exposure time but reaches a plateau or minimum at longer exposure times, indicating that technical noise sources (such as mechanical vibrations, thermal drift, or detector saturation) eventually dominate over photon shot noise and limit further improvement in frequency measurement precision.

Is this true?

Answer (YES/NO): NO